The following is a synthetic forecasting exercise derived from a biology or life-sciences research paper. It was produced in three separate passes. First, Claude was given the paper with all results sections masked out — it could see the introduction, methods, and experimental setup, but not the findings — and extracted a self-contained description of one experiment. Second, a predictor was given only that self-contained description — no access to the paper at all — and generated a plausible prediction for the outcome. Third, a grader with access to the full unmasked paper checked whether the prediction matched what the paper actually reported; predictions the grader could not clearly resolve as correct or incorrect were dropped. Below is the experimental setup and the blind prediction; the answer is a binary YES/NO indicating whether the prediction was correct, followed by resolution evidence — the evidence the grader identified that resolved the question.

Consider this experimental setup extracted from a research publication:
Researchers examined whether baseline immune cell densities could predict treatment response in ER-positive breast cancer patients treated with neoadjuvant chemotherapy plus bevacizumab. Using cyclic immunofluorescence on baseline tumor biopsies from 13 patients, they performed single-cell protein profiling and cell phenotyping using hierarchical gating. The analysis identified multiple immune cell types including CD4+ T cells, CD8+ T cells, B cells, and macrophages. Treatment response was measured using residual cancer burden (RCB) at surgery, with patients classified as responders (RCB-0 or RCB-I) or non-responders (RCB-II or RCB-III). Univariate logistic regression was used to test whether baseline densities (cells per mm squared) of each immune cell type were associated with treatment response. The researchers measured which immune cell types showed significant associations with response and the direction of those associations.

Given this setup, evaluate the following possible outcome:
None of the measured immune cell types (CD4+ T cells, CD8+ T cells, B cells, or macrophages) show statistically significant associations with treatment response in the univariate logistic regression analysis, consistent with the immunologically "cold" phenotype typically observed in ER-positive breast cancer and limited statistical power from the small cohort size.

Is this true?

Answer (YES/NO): NO